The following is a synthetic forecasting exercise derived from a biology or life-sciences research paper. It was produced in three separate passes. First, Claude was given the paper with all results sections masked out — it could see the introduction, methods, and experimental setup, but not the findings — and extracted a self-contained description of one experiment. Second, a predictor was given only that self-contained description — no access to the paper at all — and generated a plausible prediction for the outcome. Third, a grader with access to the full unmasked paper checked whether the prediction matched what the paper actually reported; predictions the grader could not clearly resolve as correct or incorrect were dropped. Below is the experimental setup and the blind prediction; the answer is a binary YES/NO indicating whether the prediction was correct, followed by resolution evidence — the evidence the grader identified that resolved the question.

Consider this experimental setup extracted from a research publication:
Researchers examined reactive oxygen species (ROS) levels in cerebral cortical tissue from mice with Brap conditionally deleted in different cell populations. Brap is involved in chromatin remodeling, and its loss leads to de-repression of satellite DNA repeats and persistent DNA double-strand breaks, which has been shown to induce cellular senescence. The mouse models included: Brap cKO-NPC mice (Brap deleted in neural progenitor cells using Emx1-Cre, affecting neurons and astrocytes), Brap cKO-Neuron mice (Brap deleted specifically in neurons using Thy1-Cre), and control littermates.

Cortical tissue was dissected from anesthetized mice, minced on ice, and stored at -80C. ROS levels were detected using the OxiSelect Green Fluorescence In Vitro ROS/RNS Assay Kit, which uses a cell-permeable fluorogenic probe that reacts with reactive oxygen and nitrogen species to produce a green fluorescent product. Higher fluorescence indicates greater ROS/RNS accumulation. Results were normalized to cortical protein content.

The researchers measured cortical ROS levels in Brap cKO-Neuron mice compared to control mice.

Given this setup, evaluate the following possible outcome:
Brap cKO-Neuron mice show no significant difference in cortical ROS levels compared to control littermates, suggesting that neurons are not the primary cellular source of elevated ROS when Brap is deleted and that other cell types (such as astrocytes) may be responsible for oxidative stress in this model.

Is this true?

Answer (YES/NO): NO